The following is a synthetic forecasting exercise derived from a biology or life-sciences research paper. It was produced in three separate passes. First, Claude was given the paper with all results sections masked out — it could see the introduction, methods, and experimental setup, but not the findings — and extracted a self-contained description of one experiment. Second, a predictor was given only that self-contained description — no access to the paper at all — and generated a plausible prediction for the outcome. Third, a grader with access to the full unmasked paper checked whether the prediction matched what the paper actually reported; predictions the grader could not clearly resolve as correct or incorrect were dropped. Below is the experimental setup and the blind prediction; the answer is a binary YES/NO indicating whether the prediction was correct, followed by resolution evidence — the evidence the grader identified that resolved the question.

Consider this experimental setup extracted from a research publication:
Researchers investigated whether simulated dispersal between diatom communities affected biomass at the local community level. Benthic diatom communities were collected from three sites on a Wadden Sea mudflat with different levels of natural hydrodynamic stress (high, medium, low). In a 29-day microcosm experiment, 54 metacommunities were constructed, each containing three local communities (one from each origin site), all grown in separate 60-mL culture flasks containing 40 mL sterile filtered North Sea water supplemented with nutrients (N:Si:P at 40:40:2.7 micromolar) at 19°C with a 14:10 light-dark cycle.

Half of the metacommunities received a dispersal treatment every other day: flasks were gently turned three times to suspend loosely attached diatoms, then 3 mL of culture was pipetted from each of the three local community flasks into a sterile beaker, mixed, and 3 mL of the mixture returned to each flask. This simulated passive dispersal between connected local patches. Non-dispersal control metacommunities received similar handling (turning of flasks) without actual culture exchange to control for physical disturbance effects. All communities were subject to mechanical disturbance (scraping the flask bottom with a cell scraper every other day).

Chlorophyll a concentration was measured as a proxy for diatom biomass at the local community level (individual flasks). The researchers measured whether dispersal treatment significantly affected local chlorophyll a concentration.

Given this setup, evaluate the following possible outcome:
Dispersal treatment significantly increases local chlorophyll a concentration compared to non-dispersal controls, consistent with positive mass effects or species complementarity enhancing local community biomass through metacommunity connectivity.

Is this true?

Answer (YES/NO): NO